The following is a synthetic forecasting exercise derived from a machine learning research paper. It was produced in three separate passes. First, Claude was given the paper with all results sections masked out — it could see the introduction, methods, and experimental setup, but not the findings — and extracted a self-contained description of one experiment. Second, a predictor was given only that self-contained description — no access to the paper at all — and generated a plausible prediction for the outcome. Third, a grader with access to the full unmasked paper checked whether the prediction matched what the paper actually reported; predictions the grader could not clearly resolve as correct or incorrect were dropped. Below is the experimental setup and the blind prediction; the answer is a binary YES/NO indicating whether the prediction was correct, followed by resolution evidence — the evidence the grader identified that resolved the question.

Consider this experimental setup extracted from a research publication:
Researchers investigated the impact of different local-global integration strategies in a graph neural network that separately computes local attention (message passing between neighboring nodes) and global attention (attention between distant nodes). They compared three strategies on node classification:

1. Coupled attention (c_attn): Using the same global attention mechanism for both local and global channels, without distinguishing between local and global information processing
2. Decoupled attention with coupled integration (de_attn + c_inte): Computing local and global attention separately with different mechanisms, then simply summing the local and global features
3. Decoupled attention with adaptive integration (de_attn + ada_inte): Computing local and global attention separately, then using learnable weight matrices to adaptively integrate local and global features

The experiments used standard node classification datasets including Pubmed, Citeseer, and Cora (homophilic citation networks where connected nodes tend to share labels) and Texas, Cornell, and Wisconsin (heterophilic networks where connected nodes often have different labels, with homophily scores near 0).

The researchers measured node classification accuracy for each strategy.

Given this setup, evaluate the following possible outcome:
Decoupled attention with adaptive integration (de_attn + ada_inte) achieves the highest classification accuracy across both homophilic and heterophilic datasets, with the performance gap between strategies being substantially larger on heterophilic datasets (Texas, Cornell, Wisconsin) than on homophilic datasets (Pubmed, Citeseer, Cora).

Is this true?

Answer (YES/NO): YES